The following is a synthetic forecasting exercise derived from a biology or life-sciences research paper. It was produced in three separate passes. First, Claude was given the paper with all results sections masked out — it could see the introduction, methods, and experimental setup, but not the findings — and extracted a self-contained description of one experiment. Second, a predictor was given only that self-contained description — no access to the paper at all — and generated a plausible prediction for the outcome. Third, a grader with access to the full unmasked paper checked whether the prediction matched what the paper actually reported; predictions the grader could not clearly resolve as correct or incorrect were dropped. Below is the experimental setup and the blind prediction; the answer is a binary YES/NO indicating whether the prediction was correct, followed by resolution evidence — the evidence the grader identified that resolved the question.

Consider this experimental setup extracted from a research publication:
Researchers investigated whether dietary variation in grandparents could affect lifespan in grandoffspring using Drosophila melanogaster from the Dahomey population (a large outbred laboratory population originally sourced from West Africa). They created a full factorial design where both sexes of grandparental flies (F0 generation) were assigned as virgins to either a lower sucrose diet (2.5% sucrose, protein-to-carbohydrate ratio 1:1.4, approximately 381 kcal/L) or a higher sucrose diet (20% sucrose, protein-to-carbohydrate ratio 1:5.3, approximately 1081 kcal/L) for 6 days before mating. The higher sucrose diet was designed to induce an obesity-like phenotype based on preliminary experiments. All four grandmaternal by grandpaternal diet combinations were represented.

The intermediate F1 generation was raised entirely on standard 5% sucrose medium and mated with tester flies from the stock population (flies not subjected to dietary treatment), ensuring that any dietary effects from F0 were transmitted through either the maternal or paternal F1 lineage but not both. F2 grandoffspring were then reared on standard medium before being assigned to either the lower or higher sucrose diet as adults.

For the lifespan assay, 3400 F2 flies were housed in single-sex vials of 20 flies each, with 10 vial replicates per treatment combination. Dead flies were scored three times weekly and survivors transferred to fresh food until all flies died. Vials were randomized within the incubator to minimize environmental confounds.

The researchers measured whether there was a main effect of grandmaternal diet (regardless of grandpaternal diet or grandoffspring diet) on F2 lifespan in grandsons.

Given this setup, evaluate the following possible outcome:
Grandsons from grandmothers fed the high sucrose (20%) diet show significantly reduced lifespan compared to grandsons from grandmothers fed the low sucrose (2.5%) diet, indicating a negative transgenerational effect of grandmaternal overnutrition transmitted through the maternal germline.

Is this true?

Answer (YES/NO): NO